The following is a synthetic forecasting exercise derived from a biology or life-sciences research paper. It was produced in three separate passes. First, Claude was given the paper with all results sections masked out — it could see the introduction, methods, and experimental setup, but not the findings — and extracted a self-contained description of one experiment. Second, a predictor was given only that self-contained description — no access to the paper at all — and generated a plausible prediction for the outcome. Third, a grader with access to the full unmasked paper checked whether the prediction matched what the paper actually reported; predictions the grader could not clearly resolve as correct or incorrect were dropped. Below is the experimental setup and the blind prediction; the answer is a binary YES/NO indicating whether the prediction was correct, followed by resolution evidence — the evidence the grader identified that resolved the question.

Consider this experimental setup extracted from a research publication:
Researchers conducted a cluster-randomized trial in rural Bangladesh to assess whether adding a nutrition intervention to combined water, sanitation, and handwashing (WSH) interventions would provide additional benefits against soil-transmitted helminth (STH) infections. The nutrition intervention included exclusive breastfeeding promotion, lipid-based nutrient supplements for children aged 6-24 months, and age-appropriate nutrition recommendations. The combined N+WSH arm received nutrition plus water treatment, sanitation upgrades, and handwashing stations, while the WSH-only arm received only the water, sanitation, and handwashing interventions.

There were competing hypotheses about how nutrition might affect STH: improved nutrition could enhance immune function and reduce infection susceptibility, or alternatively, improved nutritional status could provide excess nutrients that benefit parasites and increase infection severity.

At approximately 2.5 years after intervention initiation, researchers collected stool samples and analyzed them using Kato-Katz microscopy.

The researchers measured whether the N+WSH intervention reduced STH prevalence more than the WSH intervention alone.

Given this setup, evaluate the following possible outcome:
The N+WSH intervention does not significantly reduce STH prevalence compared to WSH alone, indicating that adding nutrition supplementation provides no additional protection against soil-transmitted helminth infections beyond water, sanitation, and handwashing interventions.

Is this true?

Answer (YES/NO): YES